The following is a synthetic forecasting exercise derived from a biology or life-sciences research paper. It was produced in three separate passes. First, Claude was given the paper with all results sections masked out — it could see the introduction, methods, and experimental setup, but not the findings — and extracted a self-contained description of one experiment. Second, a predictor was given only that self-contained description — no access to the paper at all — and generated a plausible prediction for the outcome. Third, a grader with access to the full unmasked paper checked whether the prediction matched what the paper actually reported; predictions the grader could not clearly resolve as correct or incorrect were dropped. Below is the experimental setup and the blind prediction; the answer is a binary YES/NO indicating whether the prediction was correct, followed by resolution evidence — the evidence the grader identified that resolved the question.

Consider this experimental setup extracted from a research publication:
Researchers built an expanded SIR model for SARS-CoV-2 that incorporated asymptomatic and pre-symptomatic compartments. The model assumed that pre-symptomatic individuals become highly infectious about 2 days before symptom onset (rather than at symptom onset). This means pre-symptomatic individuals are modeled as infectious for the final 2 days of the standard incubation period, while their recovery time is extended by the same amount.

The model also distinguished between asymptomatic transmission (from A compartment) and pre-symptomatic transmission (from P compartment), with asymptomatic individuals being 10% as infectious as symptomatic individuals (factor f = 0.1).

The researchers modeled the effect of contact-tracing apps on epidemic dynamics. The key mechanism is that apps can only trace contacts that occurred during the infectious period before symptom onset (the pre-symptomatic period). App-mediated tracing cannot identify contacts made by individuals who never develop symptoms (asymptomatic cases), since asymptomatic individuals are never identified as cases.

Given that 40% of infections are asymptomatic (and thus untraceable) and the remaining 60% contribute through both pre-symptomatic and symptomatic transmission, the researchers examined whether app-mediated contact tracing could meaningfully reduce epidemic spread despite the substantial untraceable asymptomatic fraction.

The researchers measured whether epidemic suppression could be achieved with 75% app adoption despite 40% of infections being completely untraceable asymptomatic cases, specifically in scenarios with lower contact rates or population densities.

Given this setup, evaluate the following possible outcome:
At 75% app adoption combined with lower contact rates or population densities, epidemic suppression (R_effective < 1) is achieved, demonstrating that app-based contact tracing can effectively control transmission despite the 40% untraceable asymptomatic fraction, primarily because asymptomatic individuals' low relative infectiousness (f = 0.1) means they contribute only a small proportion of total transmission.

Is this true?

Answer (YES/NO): NO